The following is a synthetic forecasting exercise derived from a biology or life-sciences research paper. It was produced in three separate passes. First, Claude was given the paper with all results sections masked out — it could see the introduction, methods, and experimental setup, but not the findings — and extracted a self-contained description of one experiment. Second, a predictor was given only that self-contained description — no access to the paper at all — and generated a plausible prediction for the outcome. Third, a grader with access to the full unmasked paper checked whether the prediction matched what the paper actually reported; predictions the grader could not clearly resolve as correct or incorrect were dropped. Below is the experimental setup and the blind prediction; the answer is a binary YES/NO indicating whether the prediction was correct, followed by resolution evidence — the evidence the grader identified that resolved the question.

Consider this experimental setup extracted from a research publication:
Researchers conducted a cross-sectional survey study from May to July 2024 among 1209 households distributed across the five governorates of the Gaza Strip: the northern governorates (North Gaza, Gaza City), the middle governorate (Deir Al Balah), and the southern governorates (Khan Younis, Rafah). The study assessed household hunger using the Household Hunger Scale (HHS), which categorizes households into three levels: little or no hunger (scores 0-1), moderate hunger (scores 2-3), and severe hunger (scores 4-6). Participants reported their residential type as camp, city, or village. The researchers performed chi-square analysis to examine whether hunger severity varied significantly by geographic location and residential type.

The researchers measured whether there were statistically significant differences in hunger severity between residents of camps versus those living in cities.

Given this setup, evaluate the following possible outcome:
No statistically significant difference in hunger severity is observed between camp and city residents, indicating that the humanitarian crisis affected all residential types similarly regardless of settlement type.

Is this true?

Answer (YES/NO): NO